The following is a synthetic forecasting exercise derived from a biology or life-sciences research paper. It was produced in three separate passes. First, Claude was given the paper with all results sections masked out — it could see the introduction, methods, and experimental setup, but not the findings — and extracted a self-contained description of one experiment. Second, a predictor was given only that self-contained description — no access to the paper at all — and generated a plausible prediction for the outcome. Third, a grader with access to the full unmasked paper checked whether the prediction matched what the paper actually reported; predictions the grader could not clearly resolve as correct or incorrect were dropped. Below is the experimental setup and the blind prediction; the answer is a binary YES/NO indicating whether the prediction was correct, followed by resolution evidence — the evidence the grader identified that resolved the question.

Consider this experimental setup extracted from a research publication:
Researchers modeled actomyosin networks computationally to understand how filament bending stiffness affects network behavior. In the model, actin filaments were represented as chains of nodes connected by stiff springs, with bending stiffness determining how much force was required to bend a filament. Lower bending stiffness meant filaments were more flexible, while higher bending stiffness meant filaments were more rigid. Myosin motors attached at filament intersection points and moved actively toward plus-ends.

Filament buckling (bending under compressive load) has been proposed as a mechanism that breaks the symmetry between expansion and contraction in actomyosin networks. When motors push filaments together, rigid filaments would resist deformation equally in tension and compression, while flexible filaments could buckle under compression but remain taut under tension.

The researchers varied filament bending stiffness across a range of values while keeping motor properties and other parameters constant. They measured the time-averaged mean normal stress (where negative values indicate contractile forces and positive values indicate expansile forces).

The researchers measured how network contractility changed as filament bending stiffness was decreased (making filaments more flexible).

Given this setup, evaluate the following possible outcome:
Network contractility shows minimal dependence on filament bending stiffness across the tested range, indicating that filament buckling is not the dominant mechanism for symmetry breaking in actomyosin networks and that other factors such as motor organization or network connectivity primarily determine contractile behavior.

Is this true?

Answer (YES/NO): NO